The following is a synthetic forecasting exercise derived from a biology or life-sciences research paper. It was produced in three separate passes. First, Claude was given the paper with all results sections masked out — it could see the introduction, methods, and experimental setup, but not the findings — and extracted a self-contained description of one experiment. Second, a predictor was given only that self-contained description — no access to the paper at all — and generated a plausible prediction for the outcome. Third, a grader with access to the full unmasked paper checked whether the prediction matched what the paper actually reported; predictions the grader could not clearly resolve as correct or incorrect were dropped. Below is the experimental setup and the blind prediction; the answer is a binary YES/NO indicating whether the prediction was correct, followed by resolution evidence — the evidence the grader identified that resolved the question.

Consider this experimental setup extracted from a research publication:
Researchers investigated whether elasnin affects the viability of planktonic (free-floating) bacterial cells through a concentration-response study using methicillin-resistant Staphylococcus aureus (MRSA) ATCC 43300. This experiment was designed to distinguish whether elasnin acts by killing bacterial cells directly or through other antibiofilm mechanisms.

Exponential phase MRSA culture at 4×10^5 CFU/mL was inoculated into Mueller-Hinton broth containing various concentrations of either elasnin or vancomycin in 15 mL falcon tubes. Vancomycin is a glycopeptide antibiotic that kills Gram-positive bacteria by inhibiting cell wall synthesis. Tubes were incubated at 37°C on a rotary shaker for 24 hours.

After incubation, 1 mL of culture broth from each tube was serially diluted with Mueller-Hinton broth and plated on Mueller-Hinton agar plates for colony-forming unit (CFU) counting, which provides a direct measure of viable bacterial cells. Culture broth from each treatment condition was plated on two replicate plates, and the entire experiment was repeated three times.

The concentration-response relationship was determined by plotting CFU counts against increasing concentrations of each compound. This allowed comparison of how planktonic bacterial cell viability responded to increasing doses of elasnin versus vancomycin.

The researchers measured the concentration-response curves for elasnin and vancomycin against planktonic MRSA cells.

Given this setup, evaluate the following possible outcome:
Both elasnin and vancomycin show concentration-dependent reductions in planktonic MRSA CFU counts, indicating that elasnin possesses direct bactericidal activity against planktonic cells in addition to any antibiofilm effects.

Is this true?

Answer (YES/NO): NO